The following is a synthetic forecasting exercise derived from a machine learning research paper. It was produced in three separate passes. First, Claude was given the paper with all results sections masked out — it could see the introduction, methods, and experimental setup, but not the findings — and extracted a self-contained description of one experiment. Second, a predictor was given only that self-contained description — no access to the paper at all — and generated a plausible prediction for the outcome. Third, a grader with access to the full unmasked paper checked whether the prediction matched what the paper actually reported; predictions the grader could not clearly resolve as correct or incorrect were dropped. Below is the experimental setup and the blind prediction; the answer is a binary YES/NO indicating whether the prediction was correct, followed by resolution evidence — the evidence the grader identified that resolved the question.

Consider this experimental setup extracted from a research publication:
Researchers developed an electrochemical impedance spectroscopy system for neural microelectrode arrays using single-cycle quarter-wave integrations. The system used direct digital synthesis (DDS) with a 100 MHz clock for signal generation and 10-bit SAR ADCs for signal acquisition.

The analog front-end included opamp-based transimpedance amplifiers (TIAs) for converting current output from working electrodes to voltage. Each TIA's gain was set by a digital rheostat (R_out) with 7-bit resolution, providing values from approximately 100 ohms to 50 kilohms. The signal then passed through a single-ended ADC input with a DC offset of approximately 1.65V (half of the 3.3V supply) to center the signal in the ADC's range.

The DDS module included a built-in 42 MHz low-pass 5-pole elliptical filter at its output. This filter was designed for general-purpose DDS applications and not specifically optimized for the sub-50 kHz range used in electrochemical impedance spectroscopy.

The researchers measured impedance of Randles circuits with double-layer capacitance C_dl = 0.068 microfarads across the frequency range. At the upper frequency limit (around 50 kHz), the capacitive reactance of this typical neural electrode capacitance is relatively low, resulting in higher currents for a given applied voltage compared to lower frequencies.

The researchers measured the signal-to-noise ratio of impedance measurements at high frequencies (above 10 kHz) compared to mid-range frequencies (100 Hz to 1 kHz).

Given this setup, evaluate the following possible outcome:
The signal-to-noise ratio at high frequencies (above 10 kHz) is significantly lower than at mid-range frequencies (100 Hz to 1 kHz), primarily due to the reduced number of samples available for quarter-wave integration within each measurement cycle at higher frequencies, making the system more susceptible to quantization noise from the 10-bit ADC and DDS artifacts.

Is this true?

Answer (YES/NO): YES